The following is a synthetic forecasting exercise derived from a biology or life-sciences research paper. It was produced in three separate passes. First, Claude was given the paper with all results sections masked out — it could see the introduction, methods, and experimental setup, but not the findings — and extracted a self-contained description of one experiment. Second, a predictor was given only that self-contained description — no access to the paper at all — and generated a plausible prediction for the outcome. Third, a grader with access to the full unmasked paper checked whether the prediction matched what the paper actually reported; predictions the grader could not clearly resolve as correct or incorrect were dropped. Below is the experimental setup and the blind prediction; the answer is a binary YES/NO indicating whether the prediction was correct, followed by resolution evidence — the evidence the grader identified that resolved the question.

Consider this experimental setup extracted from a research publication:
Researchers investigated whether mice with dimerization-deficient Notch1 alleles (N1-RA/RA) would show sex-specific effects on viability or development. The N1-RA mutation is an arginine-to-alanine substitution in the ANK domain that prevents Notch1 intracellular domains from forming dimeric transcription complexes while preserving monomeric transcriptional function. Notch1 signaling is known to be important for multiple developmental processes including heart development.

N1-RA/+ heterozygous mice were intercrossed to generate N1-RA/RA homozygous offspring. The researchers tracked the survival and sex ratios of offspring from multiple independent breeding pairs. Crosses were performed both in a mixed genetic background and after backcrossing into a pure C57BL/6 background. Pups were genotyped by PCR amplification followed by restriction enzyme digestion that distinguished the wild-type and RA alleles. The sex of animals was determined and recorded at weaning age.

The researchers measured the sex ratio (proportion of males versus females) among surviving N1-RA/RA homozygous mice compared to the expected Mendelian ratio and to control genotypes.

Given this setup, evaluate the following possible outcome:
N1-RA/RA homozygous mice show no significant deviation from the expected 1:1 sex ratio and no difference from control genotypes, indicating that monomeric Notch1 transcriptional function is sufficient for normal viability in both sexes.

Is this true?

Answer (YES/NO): NO